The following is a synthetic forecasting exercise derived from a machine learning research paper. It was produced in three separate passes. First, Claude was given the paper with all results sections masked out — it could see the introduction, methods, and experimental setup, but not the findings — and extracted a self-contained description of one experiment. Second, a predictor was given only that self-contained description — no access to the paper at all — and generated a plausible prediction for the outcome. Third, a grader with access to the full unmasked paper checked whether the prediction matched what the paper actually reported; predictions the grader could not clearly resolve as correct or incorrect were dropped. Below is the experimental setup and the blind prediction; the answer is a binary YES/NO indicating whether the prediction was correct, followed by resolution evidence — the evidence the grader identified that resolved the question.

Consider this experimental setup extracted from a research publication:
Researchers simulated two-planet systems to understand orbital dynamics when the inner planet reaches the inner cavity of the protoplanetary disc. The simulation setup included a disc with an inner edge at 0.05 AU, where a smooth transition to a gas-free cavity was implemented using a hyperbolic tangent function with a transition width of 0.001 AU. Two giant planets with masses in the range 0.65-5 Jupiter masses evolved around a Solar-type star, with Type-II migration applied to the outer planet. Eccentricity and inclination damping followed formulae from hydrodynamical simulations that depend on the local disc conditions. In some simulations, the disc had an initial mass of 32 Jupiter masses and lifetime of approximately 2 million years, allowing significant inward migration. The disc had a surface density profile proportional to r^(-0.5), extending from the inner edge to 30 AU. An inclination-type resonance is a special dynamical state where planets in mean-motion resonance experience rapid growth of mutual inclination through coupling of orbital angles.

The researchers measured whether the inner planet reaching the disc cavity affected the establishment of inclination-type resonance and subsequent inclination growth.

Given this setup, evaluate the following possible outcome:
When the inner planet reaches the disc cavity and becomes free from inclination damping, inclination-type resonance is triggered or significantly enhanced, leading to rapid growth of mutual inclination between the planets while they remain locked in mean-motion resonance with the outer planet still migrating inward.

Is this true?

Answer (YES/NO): YES